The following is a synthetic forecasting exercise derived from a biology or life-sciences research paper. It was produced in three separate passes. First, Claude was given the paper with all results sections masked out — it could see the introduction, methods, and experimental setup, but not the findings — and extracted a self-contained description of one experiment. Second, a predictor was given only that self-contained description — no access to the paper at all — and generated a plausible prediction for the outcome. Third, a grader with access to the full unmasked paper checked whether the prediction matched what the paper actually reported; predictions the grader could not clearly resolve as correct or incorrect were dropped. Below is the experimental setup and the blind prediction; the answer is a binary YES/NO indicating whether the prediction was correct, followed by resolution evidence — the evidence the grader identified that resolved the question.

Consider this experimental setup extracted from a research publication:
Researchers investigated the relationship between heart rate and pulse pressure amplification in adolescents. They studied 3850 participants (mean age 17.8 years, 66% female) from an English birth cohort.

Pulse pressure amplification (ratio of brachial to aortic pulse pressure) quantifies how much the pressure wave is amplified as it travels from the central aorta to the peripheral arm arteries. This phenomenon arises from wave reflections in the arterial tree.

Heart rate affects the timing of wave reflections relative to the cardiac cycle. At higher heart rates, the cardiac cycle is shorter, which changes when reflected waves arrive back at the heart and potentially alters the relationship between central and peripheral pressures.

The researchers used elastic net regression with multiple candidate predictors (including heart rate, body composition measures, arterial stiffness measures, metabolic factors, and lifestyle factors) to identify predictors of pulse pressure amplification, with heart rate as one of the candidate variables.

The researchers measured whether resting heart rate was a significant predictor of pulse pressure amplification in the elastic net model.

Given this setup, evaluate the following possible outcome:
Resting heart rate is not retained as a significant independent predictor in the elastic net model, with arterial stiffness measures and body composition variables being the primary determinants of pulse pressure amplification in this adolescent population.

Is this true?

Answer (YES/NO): NO